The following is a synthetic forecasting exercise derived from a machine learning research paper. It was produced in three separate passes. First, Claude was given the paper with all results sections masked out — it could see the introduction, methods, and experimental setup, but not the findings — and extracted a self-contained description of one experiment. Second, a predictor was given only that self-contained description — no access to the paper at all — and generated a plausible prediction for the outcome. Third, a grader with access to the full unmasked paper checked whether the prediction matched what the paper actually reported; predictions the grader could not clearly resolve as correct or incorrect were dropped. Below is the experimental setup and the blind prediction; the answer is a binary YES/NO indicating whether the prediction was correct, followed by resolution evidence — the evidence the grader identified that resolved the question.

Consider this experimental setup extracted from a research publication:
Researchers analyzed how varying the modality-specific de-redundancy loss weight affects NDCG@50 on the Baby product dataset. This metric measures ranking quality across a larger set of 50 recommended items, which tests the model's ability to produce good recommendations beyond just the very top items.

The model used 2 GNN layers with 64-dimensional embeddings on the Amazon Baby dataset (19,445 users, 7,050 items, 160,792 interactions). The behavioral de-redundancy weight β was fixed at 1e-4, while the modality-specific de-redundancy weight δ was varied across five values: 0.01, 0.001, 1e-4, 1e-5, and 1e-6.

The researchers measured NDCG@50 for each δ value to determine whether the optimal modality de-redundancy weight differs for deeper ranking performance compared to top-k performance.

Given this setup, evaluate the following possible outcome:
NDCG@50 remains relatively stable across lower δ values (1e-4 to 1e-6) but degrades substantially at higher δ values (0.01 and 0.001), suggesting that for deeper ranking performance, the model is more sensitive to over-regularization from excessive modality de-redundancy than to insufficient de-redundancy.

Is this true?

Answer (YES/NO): NO